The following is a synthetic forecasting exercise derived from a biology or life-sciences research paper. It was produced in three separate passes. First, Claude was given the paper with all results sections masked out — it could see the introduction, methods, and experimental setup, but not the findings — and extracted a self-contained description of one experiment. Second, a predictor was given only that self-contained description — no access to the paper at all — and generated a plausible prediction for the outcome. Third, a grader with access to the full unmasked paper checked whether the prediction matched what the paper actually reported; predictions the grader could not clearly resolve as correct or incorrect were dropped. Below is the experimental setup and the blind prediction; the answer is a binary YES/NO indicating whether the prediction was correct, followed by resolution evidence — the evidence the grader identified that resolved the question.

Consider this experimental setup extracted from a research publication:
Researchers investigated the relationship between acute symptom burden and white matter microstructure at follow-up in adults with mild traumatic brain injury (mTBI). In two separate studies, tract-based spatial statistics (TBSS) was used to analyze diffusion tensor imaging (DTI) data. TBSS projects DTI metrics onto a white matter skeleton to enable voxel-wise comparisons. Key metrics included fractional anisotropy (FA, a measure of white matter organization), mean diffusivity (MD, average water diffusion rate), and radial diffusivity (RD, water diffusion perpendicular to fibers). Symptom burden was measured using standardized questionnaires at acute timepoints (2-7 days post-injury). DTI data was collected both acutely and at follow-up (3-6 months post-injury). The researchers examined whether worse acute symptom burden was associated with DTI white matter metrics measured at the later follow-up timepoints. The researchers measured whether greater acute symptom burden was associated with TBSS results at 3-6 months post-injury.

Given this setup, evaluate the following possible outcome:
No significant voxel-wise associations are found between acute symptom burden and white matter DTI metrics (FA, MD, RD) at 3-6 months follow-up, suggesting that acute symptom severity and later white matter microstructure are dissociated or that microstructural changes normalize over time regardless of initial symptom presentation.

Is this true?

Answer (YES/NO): NO